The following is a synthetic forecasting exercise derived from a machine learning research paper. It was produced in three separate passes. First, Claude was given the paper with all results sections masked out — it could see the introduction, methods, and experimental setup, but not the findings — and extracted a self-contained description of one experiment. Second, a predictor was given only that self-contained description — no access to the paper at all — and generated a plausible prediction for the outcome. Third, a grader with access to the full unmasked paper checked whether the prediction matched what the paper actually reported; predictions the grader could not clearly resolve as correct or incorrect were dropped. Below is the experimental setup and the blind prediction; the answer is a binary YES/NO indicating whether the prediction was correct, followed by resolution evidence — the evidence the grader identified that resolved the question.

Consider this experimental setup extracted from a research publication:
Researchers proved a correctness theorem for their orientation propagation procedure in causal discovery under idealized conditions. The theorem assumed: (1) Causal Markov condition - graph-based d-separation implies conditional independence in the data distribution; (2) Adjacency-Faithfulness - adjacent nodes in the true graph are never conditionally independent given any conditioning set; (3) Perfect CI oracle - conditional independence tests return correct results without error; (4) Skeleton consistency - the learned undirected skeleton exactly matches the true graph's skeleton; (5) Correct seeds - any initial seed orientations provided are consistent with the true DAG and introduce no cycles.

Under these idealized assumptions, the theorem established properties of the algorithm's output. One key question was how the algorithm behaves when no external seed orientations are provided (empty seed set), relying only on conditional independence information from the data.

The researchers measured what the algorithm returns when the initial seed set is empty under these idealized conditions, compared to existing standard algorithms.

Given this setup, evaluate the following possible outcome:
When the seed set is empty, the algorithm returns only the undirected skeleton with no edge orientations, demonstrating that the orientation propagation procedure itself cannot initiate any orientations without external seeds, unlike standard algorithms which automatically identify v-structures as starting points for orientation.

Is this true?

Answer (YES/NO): NO